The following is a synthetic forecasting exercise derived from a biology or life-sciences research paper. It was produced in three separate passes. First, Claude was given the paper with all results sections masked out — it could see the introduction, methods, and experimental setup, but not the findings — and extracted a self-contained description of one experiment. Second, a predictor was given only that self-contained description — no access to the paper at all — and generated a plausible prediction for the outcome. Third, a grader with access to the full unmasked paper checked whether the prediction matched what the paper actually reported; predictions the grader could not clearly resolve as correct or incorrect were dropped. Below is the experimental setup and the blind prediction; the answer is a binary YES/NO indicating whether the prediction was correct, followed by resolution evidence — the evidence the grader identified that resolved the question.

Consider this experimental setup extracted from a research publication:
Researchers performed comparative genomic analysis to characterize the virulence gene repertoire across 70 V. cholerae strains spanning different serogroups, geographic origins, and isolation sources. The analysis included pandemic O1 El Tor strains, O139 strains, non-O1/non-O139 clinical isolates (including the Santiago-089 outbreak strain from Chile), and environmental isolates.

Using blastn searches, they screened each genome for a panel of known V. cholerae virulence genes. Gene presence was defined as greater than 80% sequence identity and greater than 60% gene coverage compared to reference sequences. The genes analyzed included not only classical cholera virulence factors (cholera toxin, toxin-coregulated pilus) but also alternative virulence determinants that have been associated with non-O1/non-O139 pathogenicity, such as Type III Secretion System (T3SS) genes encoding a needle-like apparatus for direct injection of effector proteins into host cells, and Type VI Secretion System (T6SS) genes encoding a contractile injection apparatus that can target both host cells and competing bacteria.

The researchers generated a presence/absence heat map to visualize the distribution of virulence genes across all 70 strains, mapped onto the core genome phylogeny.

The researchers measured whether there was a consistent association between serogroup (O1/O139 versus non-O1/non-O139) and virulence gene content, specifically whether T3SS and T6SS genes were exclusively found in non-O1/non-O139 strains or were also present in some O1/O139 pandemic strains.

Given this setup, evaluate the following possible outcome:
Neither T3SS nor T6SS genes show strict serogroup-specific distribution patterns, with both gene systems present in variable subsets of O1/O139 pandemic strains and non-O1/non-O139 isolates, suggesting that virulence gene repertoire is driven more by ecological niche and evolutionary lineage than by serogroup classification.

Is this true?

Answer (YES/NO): NO